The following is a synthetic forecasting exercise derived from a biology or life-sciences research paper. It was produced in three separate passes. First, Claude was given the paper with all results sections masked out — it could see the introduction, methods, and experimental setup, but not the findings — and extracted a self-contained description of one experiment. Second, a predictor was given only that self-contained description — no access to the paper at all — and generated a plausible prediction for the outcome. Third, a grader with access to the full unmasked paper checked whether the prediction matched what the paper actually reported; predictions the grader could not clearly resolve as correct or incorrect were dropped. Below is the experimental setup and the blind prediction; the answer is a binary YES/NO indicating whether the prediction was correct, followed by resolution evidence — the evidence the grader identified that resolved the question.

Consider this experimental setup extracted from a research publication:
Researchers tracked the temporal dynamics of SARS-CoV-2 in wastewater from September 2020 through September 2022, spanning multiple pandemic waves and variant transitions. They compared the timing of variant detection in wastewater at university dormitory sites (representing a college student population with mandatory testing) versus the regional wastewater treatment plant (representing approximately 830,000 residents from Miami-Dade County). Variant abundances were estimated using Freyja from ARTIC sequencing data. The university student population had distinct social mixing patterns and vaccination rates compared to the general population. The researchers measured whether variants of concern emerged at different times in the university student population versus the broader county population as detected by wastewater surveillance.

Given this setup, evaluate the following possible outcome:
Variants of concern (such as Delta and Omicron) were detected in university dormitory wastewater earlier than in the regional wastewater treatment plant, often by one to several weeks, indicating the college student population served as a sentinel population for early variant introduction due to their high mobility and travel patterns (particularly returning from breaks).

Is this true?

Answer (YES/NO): NO